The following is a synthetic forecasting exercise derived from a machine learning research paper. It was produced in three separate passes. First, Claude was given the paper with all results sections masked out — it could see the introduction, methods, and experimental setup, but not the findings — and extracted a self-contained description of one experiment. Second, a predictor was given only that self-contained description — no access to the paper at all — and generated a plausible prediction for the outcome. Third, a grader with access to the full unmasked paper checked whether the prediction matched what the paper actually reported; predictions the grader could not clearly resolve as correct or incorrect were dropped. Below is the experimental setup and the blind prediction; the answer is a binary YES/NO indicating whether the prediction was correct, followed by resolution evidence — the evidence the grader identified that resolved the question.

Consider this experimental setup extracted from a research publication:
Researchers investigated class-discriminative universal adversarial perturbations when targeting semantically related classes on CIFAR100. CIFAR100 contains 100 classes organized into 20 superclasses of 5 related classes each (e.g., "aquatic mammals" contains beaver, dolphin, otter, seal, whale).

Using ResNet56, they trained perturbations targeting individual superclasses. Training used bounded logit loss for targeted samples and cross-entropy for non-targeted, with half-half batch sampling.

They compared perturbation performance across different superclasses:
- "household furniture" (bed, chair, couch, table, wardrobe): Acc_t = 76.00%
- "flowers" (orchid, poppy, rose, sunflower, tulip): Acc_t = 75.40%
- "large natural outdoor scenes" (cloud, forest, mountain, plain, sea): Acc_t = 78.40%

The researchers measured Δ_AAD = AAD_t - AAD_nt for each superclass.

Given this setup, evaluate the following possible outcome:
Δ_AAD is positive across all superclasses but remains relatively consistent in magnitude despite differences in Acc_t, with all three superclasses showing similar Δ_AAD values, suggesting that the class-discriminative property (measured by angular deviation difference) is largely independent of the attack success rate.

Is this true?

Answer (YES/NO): NO